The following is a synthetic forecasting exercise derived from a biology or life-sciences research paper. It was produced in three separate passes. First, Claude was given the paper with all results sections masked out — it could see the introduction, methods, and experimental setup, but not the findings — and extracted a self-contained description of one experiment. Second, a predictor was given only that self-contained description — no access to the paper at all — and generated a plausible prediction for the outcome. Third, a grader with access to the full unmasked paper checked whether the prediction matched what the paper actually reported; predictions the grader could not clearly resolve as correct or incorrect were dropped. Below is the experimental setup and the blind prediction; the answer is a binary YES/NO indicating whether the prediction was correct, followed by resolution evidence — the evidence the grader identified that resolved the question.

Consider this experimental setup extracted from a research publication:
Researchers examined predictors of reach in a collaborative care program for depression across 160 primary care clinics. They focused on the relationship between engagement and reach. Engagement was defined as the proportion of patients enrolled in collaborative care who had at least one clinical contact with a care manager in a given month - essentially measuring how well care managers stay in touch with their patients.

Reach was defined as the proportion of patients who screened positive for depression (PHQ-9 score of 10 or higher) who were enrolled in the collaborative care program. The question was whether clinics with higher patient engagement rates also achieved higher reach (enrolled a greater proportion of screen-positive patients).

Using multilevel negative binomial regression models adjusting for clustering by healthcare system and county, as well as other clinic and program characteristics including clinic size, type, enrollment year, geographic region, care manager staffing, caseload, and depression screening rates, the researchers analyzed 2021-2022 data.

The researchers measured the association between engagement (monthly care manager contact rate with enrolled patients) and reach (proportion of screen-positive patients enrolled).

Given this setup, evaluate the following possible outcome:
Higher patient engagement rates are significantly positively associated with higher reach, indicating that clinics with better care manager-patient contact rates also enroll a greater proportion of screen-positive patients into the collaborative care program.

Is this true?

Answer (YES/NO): YES